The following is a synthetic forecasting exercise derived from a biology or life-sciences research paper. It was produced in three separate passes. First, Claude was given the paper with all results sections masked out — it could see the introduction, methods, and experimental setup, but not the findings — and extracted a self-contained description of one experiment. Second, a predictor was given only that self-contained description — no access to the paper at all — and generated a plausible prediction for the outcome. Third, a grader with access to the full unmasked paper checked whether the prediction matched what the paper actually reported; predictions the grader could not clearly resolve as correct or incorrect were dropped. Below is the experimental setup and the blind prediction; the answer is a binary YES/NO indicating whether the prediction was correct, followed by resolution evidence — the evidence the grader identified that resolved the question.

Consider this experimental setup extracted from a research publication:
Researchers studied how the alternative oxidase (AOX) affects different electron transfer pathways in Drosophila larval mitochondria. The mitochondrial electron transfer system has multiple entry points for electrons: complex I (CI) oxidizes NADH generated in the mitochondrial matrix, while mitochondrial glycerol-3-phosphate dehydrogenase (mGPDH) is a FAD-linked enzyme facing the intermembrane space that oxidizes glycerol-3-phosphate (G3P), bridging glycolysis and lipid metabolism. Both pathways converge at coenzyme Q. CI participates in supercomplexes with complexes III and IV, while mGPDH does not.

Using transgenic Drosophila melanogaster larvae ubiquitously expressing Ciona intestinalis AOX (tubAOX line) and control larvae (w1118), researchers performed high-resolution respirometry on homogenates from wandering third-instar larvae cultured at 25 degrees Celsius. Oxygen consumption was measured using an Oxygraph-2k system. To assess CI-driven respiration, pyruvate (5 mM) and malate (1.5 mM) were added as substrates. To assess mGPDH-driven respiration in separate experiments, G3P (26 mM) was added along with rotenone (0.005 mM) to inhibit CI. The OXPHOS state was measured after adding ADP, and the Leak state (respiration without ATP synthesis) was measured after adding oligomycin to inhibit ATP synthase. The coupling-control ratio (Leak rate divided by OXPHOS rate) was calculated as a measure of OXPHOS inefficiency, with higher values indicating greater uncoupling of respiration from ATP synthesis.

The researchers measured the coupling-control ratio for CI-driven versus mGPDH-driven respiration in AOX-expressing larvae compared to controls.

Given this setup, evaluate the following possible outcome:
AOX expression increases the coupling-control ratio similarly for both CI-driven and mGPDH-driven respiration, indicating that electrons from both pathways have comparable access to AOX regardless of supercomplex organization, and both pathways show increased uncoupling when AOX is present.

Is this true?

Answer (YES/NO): NO